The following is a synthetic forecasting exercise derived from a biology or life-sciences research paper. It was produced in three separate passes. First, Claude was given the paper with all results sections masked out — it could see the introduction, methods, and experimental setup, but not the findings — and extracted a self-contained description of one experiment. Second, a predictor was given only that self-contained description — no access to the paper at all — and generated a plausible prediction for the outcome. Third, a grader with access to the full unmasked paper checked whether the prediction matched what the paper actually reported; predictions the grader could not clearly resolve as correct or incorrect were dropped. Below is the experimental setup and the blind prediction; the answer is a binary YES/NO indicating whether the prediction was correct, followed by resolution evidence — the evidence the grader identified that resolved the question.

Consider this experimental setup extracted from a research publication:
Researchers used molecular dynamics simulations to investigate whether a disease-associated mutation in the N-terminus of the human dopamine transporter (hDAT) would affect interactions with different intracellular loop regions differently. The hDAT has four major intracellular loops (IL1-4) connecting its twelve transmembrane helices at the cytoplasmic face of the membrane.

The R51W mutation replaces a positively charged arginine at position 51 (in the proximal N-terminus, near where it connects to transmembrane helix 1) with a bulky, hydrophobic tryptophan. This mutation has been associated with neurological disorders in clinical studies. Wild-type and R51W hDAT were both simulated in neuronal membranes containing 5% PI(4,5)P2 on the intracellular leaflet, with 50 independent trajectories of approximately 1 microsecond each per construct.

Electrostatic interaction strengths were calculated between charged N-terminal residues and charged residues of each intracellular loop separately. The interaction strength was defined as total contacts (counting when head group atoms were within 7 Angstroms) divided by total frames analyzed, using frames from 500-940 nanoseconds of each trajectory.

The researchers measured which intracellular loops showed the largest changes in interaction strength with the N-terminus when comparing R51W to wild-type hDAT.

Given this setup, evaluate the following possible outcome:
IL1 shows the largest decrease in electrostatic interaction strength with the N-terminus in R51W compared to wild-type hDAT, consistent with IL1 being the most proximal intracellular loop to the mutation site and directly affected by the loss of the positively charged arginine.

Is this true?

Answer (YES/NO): NO